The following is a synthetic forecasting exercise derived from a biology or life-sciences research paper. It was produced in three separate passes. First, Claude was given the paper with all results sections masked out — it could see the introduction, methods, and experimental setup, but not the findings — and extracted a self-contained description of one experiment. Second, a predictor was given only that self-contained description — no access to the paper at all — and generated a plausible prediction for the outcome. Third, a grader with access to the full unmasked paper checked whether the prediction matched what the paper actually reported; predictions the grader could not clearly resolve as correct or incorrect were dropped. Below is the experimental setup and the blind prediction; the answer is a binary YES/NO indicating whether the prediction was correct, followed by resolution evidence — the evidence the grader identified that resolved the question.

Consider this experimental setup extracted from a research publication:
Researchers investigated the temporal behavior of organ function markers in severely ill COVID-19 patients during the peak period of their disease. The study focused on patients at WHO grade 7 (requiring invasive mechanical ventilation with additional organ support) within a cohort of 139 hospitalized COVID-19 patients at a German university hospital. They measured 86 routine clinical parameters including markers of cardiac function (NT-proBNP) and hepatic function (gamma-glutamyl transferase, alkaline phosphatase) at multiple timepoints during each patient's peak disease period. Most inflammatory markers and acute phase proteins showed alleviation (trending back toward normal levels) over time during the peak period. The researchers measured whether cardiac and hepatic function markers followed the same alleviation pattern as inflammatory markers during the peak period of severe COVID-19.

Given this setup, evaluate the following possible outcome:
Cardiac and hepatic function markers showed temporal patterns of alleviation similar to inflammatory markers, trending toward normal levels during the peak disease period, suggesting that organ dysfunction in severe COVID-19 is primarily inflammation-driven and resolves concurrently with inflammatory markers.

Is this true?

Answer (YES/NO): NO